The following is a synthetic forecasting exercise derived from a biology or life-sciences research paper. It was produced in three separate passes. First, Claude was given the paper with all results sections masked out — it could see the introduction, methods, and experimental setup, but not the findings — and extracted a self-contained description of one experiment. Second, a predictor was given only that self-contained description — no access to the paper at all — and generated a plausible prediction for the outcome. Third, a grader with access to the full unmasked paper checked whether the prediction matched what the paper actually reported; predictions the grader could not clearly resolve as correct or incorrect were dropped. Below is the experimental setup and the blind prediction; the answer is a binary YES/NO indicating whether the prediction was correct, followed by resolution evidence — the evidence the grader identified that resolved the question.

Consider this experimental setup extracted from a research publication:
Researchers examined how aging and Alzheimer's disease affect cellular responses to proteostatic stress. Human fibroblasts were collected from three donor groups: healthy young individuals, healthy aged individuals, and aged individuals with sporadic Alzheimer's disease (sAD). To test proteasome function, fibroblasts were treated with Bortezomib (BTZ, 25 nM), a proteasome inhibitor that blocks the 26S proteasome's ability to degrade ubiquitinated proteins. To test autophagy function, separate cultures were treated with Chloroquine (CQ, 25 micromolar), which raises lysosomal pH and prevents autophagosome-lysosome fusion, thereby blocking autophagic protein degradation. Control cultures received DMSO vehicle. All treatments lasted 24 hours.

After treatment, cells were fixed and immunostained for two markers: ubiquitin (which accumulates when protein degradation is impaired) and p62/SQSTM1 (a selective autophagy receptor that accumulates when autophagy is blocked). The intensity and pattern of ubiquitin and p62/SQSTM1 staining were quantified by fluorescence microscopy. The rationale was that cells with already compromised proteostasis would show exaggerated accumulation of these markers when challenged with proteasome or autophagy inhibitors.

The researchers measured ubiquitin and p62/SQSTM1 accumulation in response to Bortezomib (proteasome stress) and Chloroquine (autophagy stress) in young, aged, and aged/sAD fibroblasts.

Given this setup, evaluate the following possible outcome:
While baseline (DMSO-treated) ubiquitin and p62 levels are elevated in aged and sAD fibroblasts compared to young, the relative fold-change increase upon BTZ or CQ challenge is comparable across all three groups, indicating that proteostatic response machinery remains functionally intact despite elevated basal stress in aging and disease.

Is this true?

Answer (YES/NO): NO